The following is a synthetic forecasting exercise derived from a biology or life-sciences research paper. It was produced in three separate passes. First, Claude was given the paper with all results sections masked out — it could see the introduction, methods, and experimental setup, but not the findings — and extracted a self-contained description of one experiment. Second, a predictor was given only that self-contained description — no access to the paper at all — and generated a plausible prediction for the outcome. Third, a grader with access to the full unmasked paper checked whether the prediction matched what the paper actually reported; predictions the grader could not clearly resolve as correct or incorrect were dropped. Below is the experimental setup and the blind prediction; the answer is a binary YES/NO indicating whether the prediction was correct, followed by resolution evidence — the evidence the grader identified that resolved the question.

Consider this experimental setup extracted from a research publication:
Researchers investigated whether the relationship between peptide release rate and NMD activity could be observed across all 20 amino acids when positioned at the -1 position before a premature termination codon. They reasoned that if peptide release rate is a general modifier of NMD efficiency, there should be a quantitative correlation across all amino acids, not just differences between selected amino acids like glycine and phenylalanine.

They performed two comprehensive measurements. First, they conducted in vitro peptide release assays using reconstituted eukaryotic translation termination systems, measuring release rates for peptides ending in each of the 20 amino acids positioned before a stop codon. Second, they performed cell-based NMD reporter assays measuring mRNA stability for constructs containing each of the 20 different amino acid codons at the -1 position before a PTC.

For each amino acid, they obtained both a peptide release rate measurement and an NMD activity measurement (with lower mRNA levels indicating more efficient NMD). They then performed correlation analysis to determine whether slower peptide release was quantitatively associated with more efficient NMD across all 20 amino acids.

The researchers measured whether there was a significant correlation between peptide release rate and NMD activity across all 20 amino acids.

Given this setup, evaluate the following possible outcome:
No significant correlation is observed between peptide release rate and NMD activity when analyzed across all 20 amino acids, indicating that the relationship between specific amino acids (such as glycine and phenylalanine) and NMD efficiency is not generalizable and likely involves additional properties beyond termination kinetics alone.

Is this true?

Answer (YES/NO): NO